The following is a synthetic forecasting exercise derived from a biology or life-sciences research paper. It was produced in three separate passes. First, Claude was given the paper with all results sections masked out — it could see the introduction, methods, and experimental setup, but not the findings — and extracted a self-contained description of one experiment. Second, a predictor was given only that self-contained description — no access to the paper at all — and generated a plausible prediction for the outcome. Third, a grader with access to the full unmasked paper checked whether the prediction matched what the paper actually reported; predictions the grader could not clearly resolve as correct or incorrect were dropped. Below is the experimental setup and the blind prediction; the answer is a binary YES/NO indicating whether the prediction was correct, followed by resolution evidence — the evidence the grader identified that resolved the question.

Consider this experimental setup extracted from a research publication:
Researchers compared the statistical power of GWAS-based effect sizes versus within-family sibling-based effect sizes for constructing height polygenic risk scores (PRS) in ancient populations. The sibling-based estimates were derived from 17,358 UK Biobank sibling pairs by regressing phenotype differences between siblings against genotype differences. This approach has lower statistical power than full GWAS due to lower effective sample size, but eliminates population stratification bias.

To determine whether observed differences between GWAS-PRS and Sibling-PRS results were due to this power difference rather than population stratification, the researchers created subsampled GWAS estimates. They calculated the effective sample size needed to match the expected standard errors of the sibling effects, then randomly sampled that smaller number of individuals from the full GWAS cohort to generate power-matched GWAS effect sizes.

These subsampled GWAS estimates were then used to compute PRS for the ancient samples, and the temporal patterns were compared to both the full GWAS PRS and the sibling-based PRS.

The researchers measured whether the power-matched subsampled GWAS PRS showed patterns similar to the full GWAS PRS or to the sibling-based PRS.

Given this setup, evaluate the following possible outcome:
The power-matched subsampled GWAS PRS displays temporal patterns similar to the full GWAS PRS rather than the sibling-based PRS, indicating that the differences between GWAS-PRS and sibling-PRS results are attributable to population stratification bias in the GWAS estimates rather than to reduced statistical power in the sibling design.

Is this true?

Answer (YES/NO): NO